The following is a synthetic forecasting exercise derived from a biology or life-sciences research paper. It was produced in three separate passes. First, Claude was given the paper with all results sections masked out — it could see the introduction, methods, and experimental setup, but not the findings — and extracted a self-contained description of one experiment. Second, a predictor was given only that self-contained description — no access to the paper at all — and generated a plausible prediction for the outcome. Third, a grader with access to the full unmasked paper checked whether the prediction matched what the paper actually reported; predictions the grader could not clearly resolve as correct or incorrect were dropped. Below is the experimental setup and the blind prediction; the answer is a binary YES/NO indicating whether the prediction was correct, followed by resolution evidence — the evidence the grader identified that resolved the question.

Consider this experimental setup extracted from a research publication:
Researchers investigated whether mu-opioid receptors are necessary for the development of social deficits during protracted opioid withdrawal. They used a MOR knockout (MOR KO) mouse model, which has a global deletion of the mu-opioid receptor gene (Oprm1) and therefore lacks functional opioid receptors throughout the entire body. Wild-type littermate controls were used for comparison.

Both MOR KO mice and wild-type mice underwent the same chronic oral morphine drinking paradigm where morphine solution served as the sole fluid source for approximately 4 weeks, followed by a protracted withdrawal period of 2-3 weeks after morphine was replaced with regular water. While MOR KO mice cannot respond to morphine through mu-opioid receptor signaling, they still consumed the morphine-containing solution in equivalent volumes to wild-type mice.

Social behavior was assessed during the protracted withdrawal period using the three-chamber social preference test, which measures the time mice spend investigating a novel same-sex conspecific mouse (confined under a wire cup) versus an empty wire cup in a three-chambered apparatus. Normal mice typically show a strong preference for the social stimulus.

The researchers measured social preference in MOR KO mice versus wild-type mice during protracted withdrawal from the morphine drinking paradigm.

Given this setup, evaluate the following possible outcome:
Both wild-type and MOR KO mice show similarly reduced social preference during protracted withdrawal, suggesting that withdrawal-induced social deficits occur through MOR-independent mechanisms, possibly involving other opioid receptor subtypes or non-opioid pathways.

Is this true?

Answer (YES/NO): NO